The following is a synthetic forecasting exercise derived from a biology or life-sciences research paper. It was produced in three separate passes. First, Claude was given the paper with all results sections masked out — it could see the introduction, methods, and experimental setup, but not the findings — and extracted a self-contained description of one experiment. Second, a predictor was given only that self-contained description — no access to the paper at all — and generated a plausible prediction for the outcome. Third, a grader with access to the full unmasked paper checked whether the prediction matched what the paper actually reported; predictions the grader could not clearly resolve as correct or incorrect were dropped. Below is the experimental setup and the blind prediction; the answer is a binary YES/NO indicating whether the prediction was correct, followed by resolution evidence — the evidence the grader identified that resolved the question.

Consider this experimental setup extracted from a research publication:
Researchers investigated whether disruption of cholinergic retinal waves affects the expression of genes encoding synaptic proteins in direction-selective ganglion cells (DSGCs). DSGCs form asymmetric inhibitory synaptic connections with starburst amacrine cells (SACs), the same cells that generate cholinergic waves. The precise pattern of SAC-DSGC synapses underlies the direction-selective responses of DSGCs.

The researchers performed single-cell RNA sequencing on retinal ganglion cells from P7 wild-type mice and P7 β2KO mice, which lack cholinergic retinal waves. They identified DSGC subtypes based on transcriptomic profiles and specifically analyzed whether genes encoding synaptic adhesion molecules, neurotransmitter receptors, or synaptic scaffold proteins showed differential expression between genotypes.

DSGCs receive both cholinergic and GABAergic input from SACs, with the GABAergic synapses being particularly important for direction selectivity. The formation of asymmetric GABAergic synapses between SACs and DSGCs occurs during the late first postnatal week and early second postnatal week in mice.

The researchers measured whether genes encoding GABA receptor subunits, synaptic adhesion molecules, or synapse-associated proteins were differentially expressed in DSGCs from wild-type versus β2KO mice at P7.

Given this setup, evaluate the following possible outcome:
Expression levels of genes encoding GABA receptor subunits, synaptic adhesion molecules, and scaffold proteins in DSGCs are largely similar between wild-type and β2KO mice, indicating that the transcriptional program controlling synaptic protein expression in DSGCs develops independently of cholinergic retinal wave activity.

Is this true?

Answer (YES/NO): YES